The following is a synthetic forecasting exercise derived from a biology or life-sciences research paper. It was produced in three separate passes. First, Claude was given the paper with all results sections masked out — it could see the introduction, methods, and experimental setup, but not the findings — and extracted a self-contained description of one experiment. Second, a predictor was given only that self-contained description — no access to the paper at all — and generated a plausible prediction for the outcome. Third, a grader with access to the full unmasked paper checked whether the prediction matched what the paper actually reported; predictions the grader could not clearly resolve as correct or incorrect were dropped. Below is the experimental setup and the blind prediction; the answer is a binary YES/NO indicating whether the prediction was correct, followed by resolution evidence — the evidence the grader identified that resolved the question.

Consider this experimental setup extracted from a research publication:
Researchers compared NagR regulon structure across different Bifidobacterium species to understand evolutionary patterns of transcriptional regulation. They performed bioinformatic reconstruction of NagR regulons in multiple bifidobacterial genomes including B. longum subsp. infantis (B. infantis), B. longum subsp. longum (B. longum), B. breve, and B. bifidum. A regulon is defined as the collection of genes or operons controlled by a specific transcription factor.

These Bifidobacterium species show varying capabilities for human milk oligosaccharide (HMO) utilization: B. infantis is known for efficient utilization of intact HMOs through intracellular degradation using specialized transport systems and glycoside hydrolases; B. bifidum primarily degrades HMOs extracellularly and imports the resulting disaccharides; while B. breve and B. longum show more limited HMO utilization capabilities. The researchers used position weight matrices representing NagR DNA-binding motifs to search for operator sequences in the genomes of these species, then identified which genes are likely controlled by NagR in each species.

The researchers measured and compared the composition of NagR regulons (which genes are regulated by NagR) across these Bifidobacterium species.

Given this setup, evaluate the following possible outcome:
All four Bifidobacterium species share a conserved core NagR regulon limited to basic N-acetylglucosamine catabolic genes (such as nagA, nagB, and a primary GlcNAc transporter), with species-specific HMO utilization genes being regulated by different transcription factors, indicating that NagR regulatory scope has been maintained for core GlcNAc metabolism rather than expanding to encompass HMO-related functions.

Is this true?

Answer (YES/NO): NO